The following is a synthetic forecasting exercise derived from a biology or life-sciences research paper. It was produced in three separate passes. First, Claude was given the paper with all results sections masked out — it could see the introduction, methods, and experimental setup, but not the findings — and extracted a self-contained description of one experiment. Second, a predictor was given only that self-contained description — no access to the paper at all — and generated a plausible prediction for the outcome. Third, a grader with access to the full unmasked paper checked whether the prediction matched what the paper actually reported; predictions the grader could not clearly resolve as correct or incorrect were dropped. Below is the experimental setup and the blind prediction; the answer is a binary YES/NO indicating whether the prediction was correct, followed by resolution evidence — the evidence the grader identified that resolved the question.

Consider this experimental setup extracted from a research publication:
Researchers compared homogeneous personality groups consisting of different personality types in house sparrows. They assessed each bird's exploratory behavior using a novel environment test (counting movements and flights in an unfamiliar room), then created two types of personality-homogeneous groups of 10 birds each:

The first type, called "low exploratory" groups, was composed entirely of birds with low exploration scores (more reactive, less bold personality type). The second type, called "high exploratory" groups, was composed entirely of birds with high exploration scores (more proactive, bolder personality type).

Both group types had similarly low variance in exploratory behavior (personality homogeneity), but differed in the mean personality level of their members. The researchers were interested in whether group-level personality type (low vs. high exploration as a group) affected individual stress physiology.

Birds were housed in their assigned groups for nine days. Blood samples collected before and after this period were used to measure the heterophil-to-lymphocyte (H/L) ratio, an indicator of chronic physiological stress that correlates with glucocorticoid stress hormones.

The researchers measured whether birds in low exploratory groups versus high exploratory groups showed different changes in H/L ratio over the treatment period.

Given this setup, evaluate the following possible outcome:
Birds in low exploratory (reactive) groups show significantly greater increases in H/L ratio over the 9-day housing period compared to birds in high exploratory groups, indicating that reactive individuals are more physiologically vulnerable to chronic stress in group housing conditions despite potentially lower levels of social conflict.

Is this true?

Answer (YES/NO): NO